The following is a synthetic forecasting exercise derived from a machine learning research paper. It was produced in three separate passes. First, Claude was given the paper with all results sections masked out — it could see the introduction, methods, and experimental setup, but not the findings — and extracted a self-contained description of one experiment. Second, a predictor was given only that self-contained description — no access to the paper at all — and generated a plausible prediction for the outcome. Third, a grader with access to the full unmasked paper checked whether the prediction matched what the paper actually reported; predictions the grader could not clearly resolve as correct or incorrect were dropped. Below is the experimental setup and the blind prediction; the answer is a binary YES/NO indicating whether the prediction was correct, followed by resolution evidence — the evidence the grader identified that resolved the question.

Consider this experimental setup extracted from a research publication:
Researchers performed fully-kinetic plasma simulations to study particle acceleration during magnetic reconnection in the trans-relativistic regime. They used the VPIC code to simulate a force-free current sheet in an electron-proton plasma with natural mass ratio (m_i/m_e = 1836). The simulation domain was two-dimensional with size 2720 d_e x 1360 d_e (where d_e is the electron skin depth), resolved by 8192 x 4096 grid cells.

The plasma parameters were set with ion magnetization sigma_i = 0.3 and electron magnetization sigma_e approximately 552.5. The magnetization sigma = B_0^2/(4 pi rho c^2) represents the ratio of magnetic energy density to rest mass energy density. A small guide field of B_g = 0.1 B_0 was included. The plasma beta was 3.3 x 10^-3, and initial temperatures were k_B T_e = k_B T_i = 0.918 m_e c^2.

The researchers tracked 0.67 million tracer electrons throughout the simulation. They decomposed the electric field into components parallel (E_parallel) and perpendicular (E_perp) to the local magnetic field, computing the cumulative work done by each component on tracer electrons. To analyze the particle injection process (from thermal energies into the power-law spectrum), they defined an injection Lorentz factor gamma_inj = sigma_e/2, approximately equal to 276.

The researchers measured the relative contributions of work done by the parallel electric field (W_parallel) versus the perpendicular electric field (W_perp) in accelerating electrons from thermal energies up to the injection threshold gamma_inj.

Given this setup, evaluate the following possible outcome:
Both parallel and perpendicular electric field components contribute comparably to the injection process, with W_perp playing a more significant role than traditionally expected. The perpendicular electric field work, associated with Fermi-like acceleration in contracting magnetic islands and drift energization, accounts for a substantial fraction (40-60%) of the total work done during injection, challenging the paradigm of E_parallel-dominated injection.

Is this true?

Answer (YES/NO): YES